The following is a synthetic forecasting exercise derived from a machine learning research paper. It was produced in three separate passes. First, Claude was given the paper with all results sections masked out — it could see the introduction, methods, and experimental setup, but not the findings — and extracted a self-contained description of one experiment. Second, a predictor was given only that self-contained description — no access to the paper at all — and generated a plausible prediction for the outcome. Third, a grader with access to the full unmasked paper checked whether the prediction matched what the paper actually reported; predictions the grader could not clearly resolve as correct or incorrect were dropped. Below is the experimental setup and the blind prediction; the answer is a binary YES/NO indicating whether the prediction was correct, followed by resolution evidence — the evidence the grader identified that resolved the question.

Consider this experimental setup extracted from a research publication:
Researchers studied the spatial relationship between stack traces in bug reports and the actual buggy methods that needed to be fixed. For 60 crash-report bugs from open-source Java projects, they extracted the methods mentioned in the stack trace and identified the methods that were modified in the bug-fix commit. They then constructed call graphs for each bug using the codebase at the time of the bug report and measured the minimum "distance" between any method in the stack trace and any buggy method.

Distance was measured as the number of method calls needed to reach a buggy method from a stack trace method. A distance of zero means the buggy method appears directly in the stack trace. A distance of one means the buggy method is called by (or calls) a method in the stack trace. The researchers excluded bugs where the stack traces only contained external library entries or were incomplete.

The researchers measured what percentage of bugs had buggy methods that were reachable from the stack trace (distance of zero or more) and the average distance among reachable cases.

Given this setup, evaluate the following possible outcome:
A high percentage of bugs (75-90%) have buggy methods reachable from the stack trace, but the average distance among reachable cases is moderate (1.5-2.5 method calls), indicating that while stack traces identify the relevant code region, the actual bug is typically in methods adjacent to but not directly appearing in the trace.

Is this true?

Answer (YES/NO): NO